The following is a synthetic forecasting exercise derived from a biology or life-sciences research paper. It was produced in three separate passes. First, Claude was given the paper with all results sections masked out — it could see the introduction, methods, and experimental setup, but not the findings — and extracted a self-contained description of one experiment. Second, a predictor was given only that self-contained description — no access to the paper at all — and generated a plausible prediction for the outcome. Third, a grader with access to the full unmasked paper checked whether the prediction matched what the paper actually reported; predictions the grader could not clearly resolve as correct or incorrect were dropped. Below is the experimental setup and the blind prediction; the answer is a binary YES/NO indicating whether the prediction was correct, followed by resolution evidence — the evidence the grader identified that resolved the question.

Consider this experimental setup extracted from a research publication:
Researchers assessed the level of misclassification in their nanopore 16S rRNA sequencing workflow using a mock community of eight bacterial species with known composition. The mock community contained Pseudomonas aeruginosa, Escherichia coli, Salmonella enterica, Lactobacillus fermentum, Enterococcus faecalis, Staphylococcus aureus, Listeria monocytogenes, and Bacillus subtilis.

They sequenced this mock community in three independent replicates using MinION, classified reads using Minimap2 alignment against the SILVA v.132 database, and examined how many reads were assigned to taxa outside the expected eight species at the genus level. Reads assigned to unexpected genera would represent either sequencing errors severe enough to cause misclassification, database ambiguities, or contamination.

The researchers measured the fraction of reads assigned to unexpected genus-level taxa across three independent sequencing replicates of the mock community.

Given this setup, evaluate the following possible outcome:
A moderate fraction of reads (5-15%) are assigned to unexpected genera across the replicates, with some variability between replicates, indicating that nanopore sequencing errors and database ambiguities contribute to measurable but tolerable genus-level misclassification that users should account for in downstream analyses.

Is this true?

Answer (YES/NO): NO